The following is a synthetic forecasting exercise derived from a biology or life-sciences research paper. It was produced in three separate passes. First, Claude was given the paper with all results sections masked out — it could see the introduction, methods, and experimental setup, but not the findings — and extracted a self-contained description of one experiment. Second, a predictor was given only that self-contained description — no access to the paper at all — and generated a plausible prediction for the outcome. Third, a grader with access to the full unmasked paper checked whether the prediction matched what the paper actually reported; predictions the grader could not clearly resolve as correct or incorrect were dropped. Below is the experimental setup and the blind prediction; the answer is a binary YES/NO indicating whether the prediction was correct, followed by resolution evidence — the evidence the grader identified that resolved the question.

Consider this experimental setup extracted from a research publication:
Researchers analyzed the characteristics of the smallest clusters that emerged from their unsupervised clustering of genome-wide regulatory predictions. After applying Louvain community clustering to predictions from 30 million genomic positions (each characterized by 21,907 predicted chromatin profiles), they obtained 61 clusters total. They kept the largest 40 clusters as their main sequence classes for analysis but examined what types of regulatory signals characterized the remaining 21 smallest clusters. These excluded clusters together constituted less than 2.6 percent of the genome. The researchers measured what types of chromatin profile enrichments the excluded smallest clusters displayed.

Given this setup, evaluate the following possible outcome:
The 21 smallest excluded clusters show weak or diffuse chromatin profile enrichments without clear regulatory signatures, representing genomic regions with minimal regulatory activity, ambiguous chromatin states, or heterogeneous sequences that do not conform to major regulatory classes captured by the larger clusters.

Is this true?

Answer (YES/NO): NO